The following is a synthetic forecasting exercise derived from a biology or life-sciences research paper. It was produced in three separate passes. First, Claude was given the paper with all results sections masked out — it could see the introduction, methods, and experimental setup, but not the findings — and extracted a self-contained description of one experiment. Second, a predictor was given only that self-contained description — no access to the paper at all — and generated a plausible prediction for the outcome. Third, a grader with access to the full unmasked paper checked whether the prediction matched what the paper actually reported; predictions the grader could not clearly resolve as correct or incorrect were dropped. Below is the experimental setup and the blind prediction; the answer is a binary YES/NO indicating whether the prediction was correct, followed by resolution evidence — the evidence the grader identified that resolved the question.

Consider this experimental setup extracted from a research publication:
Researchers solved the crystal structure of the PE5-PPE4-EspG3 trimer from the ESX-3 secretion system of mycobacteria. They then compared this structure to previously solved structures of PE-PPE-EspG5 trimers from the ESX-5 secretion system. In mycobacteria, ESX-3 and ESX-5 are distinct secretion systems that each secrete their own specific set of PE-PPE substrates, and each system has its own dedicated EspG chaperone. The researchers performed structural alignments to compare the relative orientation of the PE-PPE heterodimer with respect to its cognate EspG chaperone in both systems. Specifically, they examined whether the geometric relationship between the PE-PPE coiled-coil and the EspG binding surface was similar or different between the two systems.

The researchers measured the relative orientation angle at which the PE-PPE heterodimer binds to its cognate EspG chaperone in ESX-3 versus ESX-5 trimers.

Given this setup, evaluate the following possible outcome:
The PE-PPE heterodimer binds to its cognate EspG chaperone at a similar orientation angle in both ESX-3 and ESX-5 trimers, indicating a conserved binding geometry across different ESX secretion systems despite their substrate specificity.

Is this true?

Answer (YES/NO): NO